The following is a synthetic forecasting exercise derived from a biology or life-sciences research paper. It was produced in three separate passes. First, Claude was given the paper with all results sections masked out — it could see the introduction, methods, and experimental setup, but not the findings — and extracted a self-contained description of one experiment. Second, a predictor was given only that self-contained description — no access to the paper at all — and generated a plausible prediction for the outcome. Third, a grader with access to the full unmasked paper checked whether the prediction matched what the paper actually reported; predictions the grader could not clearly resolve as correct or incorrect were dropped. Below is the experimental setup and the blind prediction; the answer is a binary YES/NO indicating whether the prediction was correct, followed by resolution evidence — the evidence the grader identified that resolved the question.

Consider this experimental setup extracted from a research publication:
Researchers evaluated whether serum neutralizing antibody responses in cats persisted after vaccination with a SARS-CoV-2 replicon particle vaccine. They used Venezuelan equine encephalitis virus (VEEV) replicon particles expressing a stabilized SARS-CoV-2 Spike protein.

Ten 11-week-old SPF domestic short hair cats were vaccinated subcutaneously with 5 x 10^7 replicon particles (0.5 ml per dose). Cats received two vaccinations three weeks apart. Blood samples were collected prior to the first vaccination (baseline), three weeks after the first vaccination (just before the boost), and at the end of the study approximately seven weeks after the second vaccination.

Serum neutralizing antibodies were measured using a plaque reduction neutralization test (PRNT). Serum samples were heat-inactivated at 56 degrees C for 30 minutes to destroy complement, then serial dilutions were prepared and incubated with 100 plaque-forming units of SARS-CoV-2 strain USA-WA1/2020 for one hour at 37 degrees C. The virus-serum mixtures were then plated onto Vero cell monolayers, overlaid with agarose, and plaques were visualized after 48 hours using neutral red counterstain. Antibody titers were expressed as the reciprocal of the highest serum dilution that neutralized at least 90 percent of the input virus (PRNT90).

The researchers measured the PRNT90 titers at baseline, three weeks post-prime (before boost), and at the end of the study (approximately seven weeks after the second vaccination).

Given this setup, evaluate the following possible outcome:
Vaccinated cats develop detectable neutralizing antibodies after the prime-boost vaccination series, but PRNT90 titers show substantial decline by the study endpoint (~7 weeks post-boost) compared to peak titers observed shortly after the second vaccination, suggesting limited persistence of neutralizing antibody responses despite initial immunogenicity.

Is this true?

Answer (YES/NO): NO